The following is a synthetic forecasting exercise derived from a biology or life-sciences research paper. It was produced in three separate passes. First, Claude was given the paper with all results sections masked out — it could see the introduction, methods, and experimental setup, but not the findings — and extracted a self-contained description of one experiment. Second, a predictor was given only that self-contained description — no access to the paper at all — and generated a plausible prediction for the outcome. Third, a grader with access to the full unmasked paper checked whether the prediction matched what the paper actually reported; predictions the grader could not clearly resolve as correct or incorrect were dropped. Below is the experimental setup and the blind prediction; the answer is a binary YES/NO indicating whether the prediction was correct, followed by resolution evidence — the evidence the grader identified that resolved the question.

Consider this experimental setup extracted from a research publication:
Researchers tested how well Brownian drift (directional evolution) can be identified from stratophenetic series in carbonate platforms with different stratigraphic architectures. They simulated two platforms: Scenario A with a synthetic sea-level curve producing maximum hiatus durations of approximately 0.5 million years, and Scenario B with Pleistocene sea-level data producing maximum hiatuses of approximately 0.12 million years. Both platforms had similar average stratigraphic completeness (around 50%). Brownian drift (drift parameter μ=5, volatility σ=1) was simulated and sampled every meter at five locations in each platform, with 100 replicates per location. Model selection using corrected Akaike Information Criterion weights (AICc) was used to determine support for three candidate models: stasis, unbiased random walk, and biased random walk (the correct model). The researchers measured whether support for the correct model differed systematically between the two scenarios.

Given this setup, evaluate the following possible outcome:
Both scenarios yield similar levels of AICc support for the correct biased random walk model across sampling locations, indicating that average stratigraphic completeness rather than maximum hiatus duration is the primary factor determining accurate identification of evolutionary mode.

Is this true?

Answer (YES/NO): NO